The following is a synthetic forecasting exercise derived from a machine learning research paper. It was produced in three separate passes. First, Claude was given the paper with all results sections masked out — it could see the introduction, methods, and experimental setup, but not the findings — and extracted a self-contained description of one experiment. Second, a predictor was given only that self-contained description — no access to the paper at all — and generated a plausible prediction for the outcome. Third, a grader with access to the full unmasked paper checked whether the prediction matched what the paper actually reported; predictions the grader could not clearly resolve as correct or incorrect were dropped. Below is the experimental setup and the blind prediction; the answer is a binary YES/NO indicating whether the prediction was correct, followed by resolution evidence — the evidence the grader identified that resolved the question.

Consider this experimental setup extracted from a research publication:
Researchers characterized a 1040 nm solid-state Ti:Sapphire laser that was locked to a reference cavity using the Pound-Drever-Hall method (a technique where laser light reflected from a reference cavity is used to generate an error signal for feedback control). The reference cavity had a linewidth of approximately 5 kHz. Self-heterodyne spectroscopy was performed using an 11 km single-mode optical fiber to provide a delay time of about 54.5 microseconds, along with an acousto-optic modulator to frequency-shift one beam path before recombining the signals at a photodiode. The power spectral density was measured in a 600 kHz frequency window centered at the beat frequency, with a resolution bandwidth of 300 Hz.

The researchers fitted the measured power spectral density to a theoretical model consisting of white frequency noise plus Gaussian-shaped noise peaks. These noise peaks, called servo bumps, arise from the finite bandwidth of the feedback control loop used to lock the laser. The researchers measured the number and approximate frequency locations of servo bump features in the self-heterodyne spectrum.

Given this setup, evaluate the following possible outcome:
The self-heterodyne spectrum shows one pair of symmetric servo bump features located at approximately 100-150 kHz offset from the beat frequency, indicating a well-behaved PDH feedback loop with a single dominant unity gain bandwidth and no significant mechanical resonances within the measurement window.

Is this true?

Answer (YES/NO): NO